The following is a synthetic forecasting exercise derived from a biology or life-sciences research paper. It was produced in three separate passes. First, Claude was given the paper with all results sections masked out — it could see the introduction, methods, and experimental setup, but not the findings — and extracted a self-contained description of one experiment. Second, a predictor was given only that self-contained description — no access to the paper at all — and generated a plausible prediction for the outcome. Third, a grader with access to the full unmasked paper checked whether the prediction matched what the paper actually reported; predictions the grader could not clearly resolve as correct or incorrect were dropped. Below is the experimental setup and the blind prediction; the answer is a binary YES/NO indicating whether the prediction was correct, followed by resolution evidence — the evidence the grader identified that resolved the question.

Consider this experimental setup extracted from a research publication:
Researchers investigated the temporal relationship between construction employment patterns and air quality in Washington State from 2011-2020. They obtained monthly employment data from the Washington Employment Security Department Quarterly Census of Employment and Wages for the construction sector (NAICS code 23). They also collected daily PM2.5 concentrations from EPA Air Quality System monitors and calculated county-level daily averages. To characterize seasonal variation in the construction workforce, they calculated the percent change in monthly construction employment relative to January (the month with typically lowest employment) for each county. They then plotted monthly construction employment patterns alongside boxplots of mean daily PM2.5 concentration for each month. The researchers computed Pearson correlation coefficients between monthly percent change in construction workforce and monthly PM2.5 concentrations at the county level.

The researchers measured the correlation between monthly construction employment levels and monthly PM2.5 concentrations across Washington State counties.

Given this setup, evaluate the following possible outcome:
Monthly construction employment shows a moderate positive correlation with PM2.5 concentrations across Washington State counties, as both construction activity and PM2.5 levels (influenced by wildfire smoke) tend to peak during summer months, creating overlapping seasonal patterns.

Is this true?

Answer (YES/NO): YES